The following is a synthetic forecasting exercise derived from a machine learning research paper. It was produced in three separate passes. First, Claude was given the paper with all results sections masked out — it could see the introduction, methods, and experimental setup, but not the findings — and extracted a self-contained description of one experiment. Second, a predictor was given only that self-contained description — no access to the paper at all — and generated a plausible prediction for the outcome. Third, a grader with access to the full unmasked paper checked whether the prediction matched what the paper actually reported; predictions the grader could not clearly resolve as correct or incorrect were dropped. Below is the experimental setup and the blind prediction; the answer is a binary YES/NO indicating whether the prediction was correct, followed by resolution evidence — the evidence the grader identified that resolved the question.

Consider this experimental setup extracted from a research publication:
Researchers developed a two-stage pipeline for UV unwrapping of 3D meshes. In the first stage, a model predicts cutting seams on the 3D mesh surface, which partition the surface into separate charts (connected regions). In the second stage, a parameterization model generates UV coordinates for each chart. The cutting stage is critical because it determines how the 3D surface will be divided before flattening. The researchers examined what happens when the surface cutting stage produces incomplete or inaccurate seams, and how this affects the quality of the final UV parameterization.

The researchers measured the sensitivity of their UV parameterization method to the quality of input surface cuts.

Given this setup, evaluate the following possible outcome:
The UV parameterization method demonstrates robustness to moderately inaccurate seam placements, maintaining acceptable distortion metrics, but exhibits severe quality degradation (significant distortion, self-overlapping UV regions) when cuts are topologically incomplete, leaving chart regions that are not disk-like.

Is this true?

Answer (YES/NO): NO